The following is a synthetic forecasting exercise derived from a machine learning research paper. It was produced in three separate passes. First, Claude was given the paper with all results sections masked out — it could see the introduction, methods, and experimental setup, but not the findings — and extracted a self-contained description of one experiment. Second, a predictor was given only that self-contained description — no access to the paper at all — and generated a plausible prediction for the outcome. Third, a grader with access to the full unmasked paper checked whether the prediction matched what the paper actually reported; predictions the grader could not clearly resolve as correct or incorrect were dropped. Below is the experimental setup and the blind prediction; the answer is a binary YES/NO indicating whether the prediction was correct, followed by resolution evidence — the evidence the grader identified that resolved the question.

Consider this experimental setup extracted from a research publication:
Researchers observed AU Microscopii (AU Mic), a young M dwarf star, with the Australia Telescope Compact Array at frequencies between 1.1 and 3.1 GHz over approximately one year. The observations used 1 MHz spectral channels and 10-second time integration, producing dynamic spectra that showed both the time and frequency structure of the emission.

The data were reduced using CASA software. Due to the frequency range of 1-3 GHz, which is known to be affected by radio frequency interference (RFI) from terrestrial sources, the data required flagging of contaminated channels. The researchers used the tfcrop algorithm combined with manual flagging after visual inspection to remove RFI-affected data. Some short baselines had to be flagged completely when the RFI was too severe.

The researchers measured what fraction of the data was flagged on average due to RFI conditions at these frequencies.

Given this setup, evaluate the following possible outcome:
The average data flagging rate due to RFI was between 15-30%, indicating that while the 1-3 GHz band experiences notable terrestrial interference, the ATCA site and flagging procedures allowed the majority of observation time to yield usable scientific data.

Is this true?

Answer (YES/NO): NO